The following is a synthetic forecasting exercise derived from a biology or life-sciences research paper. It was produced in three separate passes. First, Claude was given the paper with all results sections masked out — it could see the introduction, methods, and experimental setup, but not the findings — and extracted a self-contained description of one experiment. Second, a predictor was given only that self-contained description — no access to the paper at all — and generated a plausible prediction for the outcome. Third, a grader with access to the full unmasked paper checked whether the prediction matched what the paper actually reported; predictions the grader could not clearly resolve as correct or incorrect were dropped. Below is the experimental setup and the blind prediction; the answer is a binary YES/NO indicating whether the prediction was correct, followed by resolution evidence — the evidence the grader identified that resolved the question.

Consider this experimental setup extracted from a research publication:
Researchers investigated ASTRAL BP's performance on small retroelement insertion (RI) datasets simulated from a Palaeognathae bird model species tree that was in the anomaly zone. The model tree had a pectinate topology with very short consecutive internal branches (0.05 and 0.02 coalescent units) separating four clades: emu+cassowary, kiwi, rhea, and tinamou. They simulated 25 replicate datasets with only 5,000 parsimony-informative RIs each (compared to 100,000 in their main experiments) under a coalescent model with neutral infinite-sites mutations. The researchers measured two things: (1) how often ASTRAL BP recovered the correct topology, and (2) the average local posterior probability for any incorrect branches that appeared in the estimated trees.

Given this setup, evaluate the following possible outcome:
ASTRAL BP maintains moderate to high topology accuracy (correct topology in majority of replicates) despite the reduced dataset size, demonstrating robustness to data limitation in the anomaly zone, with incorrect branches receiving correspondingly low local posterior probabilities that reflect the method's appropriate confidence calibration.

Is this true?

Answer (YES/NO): NO